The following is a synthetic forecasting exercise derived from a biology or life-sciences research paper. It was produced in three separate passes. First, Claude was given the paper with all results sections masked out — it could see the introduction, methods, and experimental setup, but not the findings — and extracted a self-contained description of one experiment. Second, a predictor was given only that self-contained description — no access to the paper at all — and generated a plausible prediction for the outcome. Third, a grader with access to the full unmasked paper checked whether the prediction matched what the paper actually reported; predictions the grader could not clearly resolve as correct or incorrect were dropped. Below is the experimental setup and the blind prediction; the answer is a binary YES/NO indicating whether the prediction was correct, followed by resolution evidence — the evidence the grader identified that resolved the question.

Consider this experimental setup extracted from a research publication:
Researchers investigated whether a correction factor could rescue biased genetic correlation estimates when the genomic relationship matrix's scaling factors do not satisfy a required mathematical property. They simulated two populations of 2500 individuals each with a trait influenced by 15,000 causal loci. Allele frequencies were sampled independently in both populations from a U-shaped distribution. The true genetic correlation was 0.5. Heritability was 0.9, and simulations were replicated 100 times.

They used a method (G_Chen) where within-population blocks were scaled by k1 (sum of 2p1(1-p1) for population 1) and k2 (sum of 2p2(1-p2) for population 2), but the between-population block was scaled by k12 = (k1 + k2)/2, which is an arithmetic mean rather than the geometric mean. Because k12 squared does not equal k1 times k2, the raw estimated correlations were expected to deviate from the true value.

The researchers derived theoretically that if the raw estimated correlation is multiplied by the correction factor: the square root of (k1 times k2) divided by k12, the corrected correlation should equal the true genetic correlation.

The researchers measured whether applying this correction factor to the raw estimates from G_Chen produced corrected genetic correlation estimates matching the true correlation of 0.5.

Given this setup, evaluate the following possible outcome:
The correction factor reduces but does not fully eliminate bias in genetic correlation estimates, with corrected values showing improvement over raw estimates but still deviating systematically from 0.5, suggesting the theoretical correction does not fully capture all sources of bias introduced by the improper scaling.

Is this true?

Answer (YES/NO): NO